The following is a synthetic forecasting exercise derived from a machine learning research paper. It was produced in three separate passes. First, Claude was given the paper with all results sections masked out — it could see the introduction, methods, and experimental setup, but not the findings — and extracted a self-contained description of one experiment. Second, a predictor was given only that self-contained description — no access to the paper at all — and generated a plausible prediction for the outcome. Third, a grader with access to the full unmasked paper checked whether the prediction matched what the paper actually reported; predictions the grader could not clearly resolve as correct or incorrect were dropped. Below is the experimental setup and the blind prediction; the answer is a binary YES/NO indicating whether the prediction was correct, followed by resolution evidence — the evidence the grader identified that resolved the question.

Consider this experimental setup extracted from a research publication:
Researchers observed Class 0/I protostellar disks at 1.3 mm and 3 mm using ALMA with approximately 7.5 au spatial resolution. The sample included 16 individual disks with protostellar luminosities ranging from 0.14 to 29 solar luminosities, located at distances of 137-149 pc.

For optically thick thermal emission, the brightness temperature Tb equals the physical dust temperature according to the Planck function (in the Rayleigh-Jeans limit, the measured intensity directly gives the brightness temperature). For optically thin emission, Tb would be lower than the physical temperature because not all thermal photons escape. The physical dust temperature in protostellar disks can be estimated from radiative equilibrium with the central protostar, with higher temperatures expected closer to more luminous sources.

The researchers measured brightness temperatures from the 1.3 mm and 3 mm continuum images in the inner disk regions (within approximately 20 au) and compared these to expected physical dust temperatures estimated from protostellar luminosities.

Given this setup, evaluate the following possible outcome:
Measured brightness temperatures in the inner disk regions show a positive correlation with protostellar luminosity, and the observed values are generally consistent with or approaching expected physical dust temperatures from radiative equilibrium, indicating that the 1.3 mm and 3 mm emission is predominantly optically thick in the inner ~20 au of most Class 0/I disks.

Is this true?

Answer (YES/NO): YES